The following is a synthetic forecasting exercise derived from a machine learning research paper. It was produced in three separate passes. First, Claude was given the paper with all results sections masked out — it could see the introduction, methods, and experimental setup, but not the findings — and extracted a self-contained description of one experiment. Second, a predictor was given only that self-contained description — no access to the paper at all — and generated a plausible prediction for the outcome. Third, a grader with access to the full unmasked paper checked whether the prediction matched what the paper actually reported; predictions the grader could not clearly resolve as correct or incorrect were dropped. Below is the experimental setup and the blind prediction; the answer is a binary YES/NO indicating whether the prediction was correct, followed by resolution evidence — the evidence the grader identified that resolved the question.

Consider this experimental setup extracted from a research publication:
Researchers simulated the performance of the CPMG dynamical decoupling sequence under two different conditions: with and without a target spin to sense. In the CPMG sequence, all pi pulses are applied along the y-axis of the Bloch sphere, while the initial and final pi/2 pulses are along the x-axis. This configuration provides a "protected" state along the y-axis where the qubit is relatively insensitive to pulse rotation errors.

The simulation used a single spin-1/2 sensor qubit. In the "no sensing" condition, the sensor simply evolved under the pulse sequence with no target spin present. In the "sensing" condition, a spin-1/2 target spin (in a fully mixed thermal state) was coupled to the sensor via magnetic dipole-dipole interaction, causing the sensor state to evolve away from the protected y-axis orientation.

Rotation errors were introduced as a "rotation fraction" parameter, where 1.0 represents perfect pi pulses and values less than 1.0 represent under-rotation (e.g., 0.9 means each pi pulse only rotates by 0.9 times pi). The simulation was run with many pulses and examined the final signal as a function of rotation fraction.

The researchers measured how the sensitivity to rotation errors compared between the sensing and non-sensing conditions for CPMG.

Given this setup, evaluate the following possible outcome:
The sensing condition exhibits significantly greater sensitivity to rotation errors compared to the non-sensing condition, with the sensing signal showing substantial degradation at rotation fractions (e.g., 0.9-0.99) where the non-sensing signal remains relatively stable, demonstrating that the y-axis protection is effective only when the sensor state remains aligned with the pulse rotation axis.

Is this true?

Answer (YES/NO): YES